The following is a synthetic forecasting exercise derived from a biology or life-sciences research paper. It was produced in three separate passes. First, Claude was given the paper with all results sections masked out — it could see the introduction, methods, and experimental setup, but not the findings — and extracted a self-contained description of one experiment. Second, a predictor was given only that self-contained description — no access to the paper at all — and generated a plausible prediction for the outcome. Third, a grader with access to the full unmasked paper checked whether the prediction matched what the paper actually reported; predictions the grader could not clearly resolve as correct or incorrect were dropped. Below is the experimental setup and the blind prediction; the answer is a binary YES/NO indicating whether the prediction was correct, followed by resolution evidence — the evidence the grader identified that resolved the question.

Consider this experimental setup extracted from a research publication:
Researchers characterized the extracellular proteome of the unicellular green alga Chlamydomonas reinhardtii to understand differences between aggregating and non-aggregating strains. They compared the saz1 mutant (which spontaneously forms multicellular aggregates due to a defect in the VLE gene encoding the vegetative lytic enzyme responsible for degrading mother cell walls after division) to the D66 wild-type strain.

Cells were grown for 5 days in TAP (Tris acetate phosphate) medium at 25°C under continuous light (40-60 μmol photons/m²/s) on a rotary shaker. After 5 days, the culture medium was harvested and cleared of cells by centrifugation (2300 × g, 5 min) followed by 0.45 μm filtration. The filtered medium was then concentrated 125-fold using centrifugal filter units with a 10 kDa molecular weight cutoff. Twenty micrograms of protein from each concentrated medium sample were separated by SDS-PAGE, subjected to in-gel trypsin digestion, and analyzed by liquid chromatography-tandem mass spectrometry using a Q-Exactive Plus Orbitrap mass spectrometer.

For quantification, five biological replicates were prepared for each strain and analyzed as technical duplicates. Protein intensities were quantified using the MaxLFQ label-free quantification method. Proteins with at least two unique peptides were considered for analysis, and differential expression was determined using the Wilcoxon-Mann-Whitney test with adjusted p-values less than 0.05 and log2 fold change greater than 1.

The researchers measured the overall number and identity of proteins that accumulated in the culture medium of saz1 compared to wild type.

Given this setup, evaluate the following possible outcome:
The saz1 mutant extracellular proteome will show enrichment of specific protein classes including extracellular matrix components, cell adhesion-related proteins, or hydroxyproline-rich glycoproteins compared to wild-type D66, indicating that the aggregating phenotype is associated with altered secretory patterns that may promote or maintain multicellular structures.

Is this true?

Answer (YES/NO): NO